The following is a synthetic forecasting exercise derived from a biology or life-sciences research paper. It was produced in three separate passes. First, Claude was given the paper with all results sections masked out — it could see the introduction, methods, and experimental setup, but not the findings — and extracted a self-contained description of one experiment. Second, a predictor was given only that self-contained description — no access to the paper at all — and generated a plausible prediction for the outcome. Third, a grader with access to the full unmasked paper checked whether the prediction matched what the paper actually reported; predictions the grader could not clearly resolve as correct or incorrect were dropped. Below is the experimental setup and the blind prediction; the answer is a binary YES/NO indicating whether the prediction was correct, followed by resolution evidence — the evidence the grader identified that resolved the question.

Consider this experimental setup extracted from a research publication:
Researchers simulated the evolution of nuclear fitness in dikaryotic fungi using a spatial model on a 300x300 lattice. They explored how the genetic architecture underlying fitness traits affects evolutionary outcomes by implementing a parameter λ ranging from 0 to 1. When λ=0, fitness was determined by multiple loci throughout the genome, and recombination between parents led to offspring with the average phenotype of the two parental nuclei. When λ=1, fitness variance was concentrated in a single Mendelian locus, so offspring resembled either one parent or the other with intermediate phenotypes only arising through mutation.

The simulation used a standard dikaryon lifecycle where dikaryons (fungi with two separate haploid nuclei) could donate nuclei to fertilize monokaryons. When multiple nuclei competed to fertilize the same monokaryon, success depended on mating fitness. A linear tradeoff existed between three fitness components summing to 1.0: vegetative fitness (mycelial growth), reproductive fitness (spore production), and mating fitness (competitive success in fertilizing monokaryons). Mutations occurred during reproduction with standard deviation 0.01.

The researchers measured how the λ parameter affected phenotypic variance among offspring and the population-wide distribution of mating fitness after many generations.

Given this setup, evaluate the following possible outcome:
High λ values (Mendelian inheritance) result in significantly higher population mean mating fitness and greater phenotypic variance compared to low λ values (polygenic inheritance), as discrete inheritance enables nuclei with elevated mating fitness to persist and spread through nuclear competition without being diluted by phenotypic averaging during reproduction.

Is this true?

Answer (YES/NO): NO